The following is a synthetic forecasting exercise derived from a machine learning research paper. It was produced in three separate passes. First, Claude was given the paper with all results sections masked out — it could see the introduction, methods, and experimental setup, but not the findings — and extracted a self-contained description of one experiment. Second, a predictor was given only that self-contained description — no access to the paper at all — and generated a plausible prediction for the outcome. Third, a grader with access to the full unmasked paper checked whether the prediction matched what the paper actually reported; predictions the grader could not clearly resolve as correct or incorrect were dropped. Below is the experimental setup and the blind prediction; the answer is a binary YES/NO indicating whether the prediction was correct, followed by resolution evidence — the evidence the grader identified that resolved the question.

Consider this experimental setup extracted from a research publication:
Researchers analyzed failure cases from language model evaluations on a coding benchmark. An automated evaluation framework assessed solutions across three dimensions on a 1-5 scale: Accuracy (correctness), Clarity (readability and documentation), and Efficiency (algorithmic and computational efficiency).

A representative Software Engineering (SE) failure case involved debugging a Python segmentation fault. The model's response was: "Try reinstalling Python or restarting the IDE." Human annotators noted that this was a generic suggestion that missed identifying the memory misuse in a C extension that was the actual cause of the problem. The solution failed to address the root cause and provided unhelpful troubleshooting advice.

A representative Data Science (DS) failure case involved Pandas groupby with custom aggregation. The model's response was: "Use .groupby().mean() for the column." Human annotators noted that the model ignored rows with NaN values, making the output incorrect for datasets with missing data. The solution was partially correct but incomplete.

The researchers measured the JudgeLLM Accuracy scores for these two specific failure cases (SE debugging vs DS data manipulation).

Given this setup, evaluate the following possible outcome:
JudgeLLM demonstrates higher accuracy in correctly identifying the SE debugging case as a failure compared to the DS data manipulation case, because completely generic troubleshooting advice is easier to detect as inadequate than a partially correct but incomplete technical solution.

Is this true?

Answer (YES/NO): YES